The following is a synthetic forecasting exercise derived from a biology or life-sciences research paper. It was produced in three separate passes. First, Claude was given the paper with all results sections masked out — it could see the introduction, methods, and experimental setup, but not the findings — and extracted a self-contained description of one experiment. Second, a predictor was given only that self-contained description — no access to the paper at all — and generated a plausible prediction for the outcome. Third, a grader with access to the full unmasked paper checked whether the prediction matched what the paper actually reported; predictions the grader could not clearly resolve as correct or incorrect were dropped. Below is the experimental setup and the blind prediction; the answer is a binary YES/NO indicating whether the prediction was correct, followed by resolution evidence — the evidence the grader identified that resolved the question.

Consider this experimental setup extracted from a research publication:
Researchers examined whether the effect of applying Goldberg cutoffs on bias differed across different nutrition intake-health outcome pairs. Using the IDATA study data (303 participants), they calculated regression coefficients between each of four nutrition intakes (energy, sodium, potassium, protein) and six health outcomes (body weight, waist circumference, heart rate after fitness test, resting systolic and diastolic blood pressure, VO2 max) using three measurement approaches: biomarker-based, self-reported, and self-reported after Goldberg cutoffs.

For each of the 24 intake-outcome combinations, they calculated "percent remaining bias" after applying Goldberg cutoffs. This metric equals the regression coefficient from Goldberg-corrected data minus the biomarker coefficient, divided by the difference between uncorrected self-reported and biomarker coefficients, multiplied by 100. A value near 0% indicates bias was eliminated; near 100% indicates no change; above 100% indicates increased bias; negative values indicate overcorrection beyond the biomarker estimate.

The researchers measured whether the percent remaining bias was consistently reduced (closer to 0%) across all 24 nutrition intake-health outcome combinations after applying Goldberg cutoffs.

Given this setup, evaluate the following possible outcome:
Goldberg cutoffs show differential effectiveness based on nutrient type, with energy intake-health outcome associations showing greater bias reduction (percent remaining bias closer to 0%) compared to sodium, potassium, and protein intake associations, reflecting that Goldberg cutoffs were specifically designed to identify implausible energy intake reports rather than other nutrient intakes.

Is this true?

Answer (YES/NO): YES